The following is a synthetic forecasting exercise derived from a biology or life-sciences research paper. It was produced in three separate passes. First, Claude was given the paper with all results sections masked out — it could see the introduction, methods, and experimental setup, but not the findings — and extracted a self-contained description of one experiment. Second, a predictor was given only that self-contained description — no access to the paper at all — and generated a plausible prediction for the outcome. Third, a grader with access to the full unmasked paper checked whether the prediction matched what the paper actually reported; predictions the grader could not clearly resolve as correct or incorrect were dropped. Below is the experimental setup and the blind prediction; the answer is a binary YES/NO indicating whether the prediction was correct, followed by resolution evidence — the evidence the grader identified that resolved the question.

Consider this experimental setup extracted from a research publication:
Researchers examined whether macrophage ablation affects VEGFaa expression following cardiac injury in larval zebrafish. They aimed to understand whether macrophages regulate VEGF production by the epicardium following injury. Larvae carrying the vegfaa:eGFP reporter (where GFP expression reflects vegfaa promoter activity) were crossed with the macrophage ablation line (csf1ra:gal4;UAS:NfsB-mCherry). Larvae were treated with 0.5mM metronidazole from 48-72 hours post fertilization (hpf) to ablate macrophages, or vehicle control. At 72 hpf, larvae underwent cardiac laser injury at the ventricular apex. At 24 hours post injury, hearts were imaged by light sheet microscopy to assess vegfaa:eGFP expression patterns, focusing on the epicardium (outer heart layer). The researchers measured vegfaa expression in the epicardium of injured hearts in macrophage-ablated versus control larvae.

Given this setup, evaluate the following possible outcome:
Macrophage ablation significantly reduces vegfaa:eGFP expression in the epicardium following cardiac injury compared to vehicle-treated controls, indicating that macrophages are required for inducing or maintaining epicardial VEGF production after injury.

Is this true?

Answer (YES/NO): NO